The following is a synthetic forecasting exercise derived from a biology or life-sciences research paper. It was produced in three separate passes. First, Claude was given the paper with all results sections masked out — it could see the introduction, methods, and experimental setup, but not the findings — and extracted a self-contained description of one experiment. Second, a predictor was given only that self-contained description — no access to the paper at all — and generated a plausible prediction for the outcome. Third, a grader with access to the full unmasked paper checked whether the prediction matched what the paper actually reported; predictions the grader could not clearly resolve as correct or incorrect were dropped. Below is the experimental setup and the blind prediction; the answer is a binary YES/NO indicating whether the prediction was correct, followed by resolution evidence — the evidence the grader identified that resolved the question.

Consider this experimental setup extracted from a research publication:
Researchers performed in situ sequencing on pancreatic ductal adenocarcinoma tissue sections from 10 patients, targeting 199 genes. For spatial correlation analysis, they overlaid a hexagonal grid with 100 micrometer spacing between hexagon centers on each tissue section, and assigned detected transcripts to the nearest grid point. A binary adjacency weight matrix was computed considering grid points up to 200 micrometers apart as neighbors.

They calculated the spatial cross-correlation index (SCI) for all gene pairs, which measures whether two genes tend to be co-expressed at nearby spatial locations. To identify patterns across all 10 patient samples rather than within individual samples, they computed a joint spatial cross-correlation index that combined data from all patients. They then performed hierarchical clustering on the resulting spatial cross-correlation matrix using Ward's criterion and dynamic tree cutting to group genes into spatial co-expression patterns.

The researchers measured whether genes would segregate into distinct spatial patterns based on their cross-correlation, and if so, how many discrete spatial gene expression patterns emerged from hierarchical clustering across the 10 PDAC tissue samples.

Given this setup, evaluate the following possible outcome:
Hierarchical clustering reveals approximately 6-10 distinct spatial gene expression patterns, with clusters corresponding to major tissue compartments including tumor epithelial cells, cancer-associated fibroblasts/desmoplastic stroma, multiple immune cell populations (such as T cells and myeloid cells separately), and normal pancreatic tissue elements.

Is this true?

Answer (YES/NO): NO